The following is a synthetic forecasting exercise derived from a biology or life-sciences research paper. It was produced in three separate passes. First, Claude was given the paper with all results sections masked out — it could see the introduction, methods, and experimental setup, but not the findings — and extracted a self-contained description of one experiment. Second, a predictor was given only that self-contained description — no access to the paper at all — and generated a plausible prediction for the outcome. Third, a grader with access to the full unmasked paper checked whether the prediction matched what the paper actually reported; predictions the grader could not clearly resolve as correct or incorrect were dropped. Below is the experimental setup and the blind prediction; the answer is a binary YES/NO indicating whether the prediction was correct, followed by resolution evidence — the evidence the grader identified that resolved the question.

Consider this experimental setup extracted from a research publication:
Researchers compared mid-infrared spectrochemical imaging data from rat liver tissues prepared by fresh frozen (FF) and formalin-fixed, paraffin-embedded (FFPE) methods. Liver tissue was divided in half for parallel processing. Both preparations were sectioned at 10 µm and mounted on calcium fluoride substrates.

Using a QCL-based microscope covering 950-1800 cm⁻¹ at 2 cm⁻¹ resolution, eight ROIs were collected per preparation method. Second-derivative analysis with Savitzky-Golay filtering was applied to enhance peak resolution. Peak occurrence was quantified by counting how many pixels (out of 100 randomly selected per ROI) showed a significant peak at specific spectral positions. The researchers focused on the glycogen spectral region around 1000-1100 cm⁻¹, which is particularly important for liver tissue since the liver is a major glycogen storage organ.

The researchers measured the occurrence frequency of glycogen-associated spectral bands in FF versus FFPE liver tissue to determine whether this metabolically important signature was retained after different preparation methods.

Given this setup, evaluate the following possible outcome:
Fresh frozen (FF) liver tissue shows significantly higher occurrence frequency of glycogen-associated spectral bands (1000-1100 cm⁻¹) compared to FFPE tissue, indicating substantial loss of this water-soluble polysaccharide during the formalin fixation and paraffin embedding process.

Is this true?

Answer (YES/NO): YES